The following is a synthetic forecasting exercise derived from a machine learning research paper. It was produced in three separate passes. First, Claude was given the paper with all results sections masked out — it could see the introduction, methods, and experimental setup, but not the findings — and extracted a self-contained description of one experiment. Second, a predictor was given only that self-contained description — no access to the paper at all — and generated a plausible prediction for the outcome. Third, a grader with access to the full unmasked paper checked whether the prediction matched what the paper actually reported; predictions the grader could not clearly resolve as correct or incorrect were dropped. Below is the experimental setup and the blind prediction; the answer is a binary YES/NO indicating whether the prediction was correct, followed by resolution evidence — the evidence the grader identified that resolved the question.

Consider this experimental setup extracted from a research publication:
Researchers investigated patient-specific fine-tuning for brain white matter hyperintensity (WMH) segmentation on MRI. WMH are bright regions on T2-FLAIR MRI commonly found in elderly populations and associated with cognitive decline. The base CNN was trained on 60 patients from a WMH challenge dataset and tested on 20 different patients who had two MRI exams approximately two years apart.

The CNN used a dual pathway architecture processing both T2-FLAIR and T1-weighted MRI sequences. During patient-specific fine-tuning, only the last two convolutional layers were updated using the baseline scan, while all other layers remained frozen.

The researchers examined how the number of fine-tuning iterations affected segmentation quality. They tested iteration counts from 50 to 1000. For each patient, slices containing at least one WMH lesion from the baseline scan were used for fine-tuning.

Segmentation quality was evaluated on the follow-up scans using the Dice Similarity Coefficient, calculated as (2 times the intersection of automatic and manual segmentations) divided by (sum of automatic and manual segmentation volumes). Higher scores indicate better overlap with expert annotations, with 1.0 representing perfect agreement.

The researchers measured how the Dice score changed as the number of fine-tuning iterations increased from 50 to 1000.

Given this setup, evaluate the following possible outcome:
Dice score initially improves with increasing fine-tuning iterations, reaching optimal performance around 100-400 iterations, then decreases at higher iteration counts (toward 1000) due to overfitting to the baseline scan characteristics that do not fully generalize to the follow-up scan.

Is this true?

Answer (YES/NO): NO